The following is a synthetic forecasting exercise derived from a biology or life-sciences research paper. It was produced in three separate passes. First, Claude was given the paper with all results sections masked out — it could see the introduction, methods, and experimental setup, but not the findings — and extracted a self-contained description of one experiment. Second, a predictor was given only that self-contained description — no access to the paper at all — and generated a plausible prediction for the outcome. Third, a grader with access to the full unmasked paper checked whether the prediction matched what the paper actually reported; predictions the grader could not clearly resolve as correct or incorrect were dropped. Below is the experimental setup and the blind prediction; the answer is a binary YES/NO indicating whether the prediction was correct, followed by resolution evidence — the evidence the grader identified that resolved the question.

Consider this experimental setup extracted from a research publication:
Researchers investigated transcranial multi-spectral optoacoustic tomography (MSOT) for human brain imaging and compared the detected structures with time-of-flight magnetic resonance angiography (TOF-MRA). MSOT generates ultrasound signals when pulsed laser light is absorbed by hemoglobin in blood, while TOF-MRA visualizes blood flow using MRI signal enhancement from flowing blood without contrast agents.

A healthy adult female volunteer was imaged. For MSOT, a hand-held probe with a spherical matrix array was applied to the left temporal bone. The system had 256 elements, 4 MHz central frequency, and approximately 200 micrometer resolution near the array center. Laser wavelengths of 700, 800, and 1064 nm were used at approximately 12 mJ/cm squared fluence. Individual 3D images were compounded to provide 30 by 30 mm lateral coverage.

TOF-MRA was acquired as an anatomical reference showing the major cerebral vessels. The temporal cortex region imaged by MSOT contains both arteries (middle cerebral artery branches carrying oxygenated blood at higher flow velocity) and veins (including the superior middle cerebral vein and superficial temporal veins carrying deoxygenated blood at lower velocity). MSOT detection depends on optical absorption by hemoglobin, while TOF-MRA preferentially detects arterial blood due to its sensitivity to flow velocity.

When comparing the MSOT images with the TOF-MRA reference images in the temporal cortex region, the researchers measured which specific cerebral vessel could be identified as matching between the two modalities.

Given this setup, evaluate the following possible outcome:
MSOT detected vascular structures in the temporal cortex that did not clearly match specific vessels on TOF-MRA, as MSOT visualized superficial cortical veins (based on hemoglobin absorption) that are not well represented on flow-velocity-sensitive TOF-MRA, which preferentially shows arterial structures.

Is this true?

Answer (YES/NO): NO